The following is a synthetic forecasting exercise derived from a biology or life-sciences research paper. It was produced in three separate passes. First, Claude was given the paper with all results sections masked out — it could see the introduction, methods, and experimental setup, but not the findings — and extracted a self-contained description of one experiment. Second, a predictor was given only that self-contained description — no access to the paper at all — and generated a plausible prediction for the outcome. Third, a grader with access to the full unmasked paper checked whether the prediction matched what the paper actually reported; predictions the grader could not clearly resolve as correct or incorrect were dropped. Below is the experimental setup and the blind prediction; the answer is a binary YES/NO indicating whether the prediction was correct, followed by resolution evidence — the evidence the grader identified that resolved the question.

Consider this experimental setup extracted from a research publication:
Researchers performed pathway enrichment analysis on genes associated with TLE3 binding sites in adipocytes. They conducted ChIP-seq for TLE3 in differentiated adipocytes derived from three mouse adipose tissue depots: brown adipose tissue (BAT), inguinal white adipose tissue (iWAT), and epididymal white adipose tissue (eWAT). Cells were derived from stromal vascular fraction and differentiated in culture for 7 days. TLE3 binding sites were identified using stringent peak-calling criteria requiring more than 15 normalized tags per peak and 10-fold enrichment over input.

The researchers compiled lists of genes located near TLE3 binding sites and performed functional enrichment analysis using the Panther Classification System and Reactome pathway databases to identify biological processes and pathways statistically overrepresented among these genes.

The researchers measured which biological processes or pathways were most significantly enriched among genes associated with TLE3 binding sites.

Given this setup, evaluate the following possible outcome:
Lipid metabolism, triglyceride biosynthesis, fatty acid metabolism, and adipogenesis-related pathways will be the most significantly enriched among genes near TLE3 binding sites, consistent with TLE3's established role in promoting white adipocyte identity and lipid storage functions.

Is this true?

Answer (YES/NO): NO